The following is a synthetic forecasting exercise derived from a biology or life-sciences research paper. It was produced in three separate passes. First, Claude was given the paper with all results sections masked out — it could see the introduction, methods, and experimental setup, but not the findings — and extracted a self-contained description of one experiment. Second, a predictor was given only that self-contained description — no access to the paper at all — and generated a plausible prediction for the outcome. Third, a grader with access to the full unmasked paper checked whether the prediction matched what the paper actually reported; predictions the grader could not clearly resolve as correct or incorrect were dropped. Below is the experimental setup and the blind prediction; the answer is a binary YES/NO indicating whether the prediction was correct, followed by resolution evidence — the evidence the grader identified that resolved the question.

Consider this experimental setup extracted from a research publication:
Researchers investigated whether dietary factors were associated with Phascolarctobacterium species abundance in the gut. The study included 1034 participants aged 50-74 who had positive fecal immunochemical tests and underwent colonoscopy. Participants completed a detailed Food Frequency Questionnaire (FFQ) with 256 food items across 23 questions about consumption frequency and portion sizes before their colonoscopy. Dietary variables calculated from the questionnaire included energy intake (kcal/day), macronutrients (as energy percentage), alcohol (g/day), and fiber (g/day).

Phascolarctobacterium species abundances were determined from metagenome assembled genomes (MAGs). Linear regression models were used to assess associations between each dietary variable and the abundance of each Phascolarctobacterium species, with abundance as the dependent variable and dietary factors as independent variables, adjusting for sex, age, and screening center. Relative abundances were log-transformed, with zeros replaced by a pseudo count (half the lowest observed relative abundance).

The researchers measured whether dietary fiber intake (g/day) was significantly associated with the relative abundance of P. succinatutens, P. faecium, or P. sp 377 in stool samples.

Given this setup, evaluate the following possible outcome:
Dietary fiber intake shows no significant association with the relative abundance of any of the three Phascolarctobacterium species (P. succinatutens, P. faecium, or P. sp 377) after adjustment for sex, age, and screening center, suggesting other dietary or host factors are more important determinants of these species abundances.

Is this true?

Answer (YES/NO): YES